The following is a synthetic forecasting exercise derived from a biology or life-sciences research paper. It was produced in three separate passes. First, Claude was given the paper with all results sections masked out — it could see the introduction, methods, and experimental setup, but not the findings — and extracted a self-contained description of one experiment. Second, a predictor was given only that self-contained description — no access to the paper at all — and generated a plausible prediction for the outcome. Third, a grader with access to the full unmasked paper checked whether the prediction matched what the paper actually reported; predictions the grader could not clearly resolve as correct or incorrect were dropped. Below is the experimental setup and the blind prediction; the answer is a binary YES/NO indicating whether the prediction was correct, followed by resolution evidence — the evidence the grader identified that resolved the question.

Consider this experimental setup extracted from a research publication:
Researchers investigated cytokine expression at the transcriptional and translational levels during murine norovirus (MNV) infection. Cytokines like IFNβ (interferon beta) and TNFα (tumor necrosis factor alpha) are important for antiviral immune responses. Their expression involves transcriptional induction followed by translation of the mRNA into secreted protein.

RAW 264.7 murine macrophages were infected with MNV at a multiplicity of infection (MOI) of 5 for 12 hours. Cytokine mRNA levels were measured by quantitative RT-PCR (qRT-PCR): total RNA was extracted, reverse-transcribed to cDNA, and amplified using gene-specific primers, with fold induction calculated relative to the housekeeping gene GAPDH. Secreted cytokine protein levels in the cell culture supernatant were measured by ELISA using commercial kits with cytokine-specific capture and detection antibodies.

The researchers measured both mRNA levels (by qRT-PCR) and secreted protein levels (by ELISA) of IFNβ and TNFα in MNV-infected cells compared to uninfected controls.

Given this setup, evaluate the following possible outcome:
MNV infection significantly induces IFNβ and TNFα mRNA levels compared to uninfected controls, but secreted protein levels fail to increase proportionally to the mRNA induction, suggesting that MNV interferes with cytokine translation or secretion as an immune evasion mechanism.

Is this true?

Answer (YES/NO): YES